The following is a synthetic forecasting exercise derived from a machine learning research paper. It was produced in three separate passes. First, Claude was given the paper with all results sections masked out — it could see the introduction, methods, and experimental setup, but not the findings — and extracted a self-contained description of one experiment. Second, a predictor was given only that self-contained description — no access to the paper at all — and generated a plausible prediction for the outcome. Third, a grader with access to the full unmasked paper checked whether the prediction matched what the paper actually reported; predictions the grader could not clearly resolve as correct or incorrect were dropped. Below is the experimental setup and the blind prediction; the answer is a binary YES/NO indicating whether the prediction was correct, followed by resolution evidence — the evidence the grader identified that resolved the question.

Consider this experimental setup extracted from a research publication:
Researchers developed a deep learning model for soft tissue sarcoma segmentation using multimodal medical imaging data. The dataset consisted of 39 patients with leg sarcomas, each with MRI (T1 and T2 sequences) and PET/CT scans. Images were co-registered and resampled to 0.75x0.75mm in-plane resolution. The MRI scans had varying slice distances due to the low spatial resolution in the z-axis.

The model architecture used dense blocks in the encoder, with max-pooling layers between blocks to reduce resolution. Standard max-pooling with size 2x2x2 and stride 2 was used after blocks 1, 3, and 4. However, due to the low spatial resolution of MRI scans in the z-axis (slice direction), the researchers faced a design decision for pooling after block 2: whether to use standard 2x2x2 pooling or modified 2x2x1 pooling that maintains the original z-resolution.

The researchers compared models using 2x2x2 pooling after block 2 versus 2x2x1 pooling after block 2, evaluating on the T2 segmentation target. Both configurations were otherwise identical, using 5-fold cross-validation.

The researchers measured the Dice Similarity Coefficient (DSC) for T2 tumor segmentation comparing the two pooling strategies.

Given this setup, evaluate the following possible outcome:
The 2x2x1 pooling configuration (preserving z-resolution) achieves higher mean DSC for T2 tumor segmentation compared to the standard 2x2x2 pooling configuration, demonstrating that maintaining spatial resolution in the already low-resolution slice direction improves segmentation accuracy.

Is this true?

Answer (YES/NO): YES